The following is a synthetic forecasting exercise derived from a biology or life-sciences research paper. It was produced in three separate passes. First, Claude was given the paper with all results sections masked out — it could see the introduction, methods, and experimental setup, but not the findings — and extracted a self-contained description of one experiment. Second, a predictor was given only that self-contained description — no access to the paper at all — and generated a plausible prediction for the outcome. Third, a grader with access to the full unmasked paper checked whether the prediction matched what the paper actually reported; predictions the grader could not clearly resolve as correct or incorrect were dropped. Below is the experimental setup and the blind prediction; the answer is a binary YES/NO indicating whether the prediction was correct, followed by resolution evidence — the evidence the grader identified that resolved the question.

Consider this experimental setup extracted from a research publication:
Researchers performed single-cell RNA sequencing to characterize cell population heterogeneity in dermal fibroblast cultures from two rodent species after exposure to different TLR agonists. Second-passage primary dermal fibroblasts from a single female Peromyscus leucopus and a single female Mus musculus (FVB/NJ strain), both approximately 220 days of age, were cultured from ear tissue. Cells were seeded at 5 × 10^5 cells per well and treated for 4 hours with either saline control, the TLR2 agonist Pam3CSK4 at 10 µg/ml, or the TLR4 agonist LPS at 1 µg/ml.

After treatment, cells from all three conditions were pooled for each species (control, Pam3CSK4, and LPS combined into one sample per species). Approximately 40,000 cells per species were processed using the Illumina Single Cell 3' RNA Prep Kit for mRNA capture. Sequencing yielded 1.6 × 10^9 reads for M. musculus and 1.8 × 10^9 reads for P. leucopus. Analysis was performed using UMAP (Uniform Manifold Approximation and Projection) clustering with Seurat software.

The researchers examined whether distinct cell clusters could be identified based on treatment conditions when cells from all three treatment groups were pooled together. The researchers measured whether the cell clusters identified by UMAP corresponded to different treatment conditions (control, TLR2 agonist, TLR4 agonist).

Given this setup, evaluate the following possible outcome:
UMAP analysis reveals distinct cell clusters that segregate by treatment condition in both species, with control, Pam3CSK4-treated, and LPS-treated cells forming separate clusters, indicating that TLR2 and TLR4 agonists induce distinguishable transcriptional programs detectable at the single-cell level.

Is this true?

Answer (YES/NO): NO